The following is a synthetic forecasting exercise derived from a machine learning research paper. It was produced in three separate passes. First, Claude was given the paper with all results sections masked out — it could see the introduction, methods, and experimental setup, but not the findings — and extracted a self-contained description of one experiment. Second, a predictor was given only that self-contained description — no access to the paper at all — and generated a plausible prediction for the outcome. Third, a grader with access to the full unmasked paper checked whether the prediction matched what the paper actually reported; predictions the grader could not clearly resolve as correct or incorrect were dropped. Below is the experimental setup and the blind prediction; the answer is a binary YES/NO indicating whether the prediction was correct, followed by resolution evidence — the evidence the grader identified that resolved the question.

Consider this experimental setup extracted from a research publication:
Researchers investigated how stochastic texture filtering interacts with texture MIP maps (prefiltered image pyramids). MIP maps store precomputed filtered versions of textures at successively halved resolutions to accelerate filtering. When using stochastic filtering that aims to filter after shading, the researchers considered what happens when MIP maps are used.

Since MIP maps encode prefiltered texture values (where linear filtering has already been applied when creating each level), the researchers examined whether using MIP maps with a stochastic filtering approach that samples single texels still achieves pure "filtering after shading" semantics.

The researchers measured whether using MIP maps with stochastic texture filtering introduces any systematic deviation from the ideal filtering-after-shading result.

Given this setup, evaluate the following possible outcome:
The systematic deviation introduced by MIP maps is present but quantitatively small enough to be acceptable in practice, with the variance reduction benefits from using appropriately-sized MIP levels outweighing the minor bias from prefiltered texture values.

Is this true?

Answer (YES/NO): NO